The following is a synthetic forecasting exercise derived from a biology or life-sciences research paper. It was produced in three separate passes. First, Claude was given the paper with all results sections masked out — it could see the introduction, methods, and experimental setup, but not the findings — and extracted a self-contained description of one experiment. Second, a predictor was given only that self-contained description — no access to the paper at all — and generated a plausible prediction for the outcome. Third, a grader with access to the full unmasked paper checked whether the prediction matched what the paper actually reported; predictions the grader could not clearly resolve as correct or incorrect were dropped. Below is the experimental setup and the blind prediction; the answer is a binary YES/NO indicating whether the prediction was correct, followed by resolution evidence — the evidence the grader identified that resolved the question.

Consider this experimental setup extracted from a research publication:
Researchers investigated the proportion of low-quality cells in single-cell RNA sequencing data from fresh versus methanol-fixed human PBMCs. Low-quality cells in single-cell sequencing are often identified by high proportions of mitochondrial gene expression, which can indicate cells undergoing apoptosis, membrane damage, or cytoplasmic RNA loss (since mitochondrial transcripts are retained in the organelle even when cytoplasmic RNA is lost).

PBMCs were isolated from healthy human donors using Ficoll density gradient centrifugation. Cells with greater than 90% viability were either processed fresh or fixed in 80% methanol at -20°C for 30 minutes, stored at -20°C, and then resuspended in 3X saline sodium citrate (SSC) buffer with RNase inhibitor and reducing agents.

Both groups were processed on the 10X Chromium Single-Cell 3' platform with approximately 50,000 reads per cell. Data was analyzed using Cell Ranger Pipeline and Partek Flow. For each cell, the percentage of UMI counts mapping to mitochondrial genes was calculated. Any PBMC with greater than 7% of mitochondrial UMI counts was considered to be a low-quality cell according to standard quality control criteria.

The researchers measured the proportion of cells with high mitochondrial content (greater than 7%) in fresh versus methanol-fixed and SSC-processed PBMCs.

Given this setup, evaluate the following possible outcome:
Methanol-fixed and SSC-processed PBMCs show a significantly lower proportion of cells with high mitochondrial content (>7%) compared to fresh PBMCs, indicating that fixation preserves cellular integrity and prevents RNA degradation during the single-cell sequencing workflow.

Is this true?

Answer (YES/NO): YES